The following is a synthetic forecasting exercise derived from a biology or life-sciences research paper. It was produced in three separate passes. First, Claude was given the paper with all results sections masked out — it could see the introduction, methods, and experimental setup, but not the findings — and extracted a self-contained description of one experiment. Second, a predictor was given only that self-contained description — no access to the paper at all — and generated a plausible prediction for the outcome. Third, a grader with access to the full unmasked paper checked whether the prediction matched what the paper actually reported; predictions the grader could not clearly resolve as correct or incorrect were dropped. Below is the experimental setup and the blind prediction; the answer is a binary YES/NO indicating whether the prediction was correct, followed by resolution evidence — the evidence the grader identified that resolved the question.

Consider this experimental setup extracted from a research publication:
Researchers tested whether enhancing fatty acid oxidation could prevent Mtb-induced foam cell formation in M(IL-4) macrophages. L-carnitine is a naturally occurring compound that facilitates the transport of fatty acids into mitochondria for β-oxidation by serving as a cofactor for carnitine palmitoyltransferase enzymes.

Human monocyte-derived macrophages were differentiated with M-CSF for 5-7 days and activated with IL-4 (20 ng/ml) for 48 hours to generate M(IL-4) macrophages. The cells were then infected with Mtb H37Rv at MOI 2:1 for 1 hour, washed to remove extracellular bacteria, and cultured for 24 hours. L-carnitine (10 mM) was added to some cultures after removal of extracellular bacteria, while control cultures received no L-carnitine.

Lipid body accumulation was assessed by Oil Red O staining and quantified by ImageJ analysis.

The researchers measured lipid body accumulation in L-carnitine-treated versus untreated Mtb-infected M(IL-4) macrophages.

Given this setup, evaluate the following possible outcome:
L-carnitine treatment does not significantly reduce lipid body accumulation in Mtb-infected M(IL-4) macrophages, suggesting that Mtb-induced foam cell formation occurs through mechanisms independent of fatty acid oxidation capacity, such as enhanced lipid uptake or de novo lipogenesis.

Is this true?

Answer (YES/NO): NO